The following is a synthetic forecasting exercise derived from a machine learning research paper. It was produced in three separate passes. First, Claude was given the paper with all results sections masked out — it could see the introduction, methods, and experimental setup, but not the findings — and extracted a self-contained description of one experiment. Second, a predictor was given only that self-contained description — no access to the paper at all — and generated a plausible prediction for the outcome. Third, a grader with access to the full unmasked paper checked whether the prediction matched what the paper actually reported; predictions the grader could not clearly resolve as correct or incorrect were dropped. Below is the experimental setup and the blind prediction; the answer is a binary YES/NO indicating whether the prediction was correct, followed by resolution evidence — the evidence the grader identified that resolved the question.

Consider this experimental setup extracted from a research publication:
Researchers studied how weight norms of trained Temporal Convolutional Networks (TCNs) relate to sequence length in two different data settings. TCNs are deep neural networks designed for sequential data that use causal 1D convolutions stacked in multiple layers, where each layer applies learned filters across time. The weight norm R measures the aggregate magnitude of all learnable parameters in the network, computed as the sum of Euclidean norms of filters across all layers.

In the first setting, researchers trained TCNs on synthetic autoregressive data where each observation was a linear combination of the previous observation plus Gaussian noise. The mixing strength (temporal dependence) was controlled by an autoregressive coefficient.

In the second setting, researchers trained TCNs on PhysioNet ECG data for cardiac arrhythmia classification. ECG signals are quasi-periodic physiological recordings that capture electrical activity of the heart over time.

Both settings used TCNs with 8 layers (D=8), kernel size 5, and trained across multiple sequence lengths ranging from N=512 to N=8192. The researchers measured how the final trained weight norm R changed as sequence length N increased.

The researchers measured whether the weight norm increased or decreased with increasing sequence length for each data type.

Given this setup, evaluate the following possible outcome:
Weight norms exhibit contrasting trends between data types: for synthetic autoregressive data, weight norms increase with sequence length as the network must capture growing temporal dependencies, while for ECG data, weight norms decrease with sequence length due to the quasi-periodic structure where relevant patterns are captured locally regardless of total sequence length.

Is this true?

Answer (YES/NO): YES